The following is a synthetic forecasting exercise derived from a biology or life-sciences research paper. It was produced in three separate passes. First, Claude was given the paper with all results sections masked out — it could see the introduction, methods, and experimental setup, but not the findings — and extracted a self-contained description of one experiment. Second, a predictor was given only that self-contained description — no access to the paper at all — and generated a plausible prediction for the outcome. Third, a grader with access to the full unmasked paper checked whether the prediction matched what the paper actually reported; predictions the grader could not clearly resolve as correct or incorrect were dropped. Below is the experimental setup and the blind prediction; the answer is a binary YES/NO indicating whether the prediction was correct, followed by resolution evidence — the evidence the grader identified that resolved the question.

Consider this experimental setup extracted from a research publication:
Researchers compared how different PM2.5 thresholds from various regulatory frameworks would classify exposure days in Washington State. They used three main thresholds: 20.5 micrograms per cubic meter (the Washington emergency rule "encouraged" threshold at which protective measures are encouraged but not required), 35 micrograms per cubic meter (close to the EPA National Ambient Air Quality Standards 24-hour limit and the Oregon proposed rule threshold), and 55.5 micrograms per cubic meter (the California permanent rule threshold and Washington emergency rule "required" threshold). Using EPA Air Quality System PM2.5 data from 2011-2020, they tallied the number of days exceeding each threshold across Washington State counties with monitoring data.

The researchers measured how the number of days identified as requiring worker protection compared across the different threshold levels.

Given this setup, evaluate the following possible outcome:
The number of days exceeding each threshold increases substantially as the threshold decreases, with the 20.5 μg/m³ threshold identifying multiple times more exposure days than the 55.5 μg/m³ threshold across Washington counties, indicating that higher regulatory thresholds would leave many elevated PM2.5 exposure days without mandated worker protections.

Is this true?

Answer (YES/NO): YES